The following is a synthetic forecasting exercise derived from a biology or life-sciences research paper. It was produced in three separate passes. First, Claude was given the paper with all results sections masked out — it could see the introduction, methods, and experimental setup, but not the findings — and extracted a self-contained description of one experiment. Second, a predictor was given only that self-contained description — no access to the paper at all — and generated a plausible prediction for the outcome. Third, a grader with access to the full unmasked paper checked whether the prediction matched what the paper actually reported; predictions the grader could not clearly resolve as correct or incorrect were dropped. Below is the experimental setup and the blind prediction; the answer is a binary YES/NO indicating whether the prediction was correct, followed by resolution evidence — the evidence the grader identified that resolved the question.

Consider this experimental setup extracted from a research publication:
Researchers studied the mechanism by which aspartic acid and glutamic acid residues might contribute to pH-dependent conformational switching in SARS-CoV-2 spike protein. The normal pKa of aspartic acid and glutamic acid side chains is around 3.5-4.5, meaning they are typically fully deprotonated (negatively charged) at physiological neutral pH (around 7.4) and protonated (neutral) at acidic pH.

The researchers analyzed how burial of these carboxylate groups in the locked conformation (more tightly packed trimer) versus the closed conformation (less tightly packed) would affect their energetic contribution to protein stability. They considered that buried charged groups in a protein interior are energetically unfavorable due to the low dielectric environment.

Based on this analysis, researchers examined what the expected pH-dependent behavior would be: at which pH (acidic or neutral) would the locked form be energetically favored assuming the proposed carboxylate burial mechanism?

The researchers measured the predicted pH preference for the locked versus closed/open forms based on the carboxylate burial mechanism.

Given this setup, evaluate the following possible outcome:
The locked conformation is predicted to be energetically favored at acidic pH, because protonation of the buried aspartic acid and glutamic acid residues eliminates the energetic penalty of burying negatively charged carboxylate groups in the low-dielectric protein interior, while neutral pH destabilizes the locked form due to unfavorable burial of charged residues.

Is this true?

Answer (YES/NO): YES